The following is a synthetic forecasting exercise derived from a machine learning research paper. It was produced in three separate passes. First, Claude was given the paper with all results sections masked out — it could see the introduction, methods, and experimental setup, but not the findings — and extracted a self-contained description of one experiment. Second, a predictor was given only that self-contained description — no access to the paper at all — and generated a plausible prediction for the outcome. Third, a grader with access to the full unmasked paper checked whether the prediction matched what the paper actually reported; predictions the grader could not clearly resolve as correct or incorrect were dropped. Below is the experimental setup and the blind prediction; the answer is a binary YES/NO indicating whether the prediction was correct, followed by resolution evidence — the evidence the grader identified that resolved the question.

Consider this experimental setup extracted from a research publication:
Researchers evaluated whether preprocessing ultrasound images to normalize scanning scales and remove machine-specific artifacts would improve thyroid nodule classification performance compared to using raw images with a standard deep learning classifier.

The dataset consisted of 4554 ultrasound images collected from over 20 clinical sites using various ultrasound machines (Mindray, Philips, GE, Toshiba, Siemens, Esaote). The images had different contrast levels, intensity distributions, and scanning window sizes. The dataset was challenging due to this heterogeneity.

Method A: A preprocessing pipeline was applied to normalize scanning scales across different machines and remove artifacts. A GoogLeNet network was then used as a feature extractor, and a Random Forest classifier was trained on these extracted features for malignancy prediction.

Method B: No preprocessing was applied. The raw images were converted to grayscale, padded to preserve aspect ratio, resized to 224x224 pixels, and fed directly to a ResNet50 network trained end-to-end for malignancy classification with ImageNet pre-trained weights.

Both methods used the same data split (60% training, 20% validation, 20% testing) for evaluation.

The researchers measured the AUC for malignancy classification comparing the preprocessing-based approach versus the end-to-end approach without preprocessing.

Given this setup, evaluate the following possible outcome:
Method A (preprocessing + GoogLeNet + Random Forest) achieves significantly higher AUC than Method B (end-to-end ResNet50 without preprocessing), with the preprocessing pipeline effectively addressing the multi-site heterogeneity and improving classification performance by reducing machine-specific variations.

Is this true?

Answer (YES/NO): YES